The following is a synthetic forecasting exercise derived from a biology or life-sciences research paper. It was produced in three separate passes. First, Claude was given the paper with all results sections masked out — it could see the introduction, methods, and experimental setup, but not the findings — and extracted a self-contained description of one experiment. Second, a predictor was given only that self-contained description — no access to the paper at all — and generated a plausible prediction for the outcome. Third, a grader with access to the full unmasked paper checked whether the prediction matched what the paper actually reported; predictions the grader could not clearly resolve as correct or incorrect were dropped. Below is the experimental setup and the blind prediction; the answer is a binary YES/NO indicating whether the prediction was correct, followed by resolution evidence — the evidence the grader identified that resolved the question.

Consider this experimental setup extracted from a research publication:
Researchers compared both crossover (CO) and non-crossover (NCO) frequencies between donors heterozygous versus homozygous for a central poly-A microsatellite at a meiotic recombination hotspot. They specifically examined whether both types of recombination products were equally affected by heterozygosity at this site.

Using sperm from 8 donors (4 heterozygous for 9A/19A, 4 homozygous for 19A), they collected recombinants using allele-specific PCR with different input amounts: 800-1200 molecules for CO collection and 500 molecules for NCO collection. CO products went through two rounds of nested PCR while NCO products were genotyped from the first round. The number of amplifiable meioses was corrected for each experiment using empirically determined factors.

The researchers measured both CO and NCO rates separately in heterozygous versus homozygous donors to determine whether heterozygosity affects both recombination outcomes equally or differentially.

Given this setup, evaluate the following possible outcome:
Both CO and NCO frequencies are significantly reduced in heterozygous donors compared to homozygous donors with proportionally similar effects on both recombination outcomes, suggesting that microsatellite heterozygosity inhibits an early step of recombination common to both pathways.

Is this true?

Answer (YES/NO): NO